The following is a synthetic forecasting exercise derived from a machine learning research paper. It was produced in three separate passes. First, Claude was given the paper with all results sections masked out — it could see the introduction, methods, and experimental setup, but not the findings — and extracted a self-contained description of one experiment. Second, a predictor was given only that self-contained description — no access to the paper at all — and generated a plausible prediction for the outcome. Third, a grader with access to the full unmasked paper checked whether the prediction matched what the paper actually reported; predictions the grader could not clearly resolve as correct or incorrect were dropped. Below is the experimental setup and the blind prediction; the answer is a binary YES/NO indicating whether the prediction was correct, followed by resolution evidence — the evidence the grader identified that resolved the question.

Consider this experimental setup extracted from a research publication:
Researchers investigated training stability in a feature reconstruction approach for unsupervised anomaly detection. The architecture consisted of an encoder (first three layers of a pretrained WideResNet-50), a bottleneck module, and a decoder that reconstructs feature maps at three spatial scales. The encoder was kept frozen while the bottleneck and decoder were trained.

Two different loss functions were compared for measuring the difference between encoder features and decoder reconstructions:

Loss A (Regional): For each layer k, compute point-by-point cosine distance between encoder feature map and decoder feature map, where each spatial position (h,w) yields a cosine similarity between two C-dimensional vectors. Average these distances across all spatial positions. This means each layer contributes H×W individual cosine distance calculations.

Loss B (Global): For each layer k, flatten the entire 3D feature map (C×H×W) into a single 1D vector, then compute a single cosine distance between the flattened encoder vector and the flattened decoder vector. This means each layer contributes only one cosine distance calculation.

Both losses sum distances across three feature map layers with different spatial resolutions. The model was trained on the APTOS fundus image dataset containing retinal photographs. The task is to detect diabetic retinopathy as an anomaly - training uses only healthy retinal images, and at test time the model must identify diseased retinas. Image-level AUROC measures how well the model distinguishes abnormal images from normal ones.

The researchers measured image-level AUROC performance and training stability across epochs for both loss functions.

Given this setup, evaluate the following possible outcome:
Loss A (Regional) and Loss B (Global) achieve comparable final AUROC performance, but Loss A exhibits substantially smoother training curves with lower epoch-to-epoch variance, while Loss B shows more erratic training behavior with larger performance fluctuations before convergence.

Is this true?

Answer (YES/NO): NO